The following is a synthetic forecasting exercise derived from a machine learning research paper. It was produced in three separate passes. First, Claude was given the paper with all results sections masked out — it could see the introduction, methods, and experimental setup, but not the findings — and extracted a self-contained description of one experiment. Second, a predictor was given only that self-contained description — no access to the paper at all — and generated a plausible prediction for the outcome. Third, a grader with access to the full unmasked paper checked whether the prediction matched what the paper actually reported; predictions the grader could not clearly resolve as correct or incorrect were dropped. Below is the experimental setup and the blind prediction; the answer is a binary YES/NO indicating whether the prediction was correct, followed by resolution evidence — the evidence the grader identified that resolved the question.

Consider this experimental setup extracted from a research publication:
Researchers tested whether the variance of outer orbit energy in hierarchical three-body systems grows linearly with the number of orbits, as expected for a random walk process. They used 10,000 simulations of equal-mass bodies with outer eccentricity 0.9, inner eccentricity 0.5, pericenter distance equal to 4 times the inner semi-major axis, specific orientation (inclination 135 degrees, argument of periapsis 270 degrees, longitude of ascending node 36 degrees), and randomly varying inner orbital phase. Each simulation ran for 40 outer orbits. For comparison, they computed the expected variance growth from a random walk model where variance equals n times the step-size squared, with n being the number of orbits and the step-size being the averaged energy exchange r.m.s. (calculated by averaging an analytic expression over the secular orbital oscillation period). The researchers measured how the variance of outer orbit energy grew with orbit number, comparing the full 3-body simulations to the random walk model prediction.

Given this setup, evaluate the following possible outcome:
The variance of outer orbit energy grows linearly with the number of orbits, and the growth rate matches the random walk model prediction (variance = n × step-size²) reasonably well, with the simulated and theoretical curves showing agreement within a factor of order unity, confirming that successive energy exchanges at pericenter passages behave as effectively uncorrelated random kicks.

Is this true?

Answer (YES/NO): YES